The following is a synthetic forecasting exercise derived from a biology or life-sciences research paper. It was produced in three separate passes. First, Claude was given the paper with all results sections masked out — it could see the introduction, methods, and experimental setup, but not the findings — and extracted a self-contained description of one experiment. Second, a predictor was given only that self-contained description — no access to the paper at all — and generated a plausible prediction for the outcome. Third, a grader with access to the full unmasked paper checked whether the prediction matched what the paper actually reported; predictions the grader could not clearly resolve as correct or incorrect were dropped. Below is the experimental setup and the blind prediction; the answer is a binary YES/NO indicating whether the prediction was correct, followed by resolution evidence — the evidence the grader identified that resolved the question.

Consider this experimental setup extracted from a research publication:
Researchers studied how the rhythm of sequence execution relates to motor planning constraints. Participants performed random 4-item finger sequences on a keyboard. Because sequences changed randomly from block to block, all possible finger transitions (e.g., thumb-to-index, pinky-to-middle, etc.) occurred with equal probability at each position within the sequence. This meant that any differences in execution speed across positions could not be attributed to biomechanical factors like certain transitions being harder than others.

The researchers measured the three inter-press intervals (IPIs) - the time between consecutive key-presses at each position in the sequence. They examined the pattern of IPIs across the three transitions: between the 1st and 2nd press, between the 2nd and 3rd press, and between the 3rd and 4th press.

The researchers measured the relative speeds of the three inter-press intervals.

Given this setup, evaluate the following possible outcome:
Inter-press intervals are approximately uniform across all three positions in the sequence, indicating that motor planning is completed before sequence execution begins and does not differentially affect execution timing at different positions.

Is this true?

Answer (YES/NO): NO